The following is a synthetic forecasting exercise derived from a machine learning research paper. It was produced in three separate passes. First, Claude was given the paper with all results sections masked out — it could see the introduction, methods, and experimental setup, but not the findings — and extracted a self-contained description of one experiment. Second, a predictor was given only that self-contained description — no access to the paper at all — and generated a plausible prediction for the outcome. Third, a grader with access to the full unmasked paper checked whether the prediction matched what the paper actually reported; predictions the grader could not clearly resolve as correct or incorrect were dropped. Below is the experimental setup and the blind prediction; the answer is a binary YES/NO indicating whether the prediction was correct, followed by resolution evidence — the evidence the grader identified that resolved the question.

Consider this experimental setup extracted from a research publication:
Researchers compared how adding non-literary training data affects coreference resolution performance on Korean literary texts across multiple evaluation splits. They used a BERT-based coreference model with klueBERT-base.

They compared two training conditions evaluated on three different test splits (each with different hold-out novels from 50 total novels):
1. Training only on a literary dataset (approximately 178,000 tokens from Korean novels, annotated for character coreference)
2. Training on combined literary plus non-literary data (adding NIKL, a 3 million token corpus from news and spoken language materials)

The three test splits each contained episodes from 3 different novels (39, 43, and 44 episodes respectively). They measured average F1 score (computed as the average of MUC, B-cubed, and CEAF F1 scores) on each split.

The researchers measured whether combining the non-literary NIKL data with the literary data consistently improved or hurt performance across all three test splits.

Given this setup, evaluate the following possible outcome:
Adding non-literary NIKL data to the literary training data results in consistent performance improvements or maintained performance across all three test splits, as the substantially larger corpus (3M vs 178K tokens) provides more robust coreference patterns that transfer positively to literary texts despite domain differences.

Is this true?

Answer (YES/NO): NO